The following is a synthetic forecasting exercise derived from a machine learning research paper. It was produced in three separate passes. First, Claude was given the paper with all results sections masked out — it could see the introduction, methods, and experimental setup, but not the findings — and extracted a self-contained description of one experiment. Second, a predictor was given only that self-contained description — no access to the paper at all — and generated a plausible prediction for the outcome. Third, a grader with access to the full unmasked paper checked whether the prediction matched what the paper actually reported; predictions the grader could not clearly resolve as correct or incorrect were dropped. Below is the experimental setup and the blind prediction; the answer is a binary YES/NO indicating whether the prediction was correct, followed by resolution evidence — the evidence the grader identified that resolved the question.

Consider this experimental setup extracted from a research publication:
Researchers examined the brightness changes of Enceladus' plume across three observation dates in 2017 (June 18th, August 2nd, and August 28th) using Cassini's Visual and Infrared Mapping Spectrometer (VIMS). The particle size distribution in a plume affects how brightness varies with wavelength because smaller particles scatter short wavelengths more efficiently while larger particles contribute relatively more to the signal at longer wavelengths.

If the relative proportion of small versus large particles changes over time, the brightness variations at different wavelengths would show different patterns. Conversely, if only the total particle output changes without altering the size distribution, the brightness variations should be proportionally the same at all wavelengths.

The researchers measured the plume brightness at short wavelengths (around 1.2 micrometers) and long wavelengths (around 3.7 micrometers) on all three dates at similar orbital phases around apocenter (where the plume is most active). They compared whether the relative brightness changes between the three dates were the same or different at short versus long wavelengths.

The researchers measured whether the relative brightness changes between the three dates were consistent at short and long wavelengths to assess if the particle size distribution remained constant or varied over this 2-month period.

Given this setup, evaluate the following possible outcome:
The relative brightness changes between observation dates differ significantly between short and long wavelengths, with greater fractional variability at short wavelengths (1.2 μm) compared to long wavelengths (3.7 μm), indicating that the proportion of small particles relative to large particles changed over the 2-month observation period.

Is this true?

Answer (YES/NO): YES